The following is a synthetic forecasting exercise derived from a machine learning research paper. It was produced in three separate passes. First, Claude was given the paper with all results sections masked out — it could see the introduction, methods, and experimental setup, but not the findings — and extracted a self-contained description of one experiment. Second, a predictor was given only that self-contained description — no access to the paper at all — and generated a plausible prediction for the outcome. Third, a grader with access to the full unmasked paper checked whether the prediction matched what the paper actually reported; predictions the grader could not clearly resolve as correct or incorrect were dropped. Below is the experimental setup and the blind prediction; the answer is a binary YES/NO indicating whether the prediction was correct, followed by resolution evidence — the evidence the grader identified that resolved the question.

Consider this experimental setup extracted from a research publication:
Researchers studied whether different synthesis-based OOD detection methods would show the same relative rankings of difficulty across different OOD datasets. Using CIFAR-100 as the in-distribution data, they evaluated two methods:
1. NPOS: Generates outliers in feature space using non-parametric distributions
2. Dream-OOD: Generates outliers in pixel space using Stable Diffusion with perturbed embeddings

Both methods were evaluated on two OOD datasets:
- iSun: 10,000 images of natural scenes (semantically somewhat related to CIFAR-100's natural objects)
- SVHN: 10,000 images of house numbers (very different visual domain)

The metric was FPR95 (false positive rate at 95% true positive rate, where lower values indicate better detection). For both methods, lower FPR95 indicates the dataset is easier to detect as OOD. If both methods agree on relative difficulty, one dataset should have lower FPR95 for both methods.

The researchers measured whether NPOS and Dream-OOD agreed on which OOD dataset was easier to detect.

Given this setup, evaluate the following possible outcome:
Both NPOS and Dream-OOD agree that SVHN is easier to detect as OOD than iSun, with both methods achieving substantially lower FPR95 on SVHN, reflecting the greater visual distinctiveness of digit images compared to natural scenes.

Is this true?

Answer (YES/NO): NO